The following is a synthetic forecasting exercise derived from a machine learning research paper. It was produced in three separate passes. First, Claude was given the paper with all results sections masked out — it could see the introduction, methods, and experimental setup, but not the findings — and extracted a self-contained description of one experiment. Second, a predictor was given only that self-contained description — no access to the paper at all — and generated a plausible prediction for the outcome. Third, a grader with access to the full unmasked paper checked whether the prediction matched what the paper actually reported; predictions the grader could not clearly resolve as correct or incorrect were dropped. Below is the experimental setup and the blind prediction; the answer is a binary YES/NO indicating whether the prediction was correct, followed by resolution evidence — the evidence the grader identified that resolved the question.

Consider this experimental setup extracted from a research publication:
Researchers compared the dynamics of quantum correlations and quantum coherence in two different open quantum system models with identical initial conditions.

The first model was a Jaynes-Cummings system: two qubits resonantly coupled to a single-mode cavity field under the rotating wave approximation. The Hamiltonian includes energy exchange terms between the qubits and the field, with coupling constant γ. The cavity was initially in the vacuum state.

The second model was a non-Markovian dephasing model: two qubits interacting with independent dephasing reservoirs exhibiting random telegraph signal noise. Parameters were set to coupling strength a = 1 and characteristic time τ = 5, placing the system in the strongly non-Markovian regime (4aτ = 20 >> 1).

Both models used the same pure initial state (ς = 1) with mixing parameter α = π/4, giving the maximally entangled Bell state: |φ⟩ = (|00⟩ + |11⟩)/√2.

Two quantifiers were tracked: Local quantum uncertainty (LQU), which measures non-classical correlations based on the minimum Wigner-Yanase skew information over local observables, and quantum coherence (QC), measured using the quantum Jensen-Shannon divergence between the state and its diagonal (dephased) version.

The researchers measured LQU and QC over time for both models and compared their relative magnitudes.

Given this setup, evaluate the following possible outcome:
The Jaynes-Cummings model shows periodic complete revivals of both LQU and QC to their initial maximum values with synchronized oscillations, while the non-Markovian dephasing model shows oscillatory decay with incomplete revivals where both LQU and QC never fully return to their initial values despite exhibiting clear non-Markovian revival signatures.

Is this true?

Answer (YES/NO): NO